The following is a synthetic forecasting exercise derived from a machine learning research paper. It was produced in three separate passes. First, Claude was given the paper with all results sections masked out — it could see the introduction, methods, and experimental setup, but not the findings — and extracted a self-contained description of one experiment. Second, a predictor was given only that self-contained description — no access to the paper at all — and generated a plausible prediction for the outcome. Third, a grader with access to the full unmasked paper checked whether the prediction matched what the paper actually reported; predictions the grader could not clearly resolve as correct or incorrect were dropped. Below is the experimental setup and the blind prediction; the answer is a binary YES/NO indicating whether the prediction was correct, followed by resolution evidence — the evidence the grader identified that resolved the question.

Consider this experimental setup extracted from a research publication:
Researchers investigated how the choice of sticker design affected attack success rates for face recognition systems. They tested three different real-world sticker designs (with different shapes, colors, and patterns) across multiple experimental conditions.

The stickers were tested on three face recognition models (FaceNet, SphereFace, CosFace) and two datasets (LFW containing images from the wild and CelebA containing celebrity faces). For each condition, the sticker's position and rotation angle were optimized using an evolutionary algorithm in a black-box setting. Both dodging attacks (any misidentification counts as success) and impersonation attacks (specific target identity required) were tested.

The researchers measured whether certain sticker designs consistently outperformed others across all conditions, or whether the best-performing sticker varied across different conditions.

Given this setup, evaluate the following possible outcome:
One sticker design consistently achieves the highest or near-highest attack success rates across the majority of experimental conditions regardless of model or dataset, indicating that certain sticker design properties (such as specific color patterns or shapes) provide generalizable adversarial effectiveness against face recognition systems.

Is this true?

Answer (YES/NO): YES